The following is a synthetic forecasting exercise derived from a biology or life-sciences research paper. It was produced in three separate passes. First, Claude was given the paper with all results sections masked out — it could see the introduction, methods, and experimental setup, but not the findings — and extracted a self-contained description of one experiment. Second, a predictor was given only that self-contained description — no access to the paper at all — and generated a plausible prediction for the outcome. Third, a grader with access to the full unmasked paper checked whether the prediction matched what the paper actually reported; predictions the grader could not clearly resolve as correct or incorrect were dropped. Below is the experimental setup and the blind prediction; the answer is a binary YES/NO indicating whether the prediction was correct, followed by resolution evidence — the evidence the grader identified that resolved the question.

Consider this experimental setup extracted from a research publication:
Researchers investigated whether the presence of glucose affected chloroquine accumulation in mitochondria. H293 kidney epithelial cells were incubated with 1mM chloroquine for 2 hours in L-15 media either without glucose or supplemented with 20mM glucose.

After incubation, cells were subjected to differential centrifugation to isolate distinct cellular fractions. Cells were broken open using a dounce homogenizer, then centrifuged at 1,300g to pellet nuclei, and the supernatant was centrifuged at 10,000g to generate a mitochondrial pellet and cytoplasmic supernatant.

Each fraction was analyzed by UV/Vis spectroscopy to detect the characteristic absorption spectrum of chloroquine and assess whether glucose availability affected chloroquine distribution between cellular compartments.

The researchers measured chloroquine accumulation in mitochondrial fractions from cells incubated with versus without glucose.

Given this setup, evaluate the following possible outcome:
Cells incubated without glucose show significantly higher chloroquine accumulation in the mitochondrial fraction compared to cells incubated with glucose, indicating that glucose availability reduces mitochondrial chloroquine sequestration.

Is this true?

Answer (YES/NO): NO